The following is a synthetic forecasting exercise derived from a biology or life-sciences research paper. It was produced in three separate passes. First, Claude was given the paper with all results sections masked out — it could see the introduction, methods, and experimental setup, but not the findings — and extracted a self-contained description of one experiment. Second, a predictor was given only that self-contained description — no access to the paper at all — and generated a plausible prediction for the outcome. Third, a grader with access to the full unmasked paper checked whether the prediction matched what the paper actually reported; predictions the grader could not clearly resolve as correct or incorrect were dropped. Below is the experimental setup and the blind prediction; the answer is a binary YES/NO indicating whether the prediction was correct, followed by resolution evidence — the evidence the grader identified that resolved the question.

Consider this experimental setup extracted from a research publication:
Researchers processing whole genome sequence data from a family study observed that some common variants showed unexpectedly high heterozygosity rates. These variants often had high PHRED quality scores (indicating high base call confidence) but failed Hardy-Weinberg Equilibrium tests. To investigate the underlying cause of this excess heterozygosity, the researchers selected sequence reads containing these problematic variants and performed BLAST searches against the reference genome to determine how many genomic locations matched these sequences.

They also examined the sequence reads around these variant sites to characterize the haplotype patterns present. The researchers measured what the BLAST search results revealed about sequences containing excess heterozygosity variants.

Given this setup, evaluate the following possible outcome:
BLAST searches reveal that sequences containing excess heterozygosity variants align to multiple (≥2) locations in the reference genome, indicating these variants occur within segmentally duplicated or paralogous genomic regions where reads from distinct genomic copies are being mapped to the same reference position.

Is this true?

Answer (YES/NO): YES